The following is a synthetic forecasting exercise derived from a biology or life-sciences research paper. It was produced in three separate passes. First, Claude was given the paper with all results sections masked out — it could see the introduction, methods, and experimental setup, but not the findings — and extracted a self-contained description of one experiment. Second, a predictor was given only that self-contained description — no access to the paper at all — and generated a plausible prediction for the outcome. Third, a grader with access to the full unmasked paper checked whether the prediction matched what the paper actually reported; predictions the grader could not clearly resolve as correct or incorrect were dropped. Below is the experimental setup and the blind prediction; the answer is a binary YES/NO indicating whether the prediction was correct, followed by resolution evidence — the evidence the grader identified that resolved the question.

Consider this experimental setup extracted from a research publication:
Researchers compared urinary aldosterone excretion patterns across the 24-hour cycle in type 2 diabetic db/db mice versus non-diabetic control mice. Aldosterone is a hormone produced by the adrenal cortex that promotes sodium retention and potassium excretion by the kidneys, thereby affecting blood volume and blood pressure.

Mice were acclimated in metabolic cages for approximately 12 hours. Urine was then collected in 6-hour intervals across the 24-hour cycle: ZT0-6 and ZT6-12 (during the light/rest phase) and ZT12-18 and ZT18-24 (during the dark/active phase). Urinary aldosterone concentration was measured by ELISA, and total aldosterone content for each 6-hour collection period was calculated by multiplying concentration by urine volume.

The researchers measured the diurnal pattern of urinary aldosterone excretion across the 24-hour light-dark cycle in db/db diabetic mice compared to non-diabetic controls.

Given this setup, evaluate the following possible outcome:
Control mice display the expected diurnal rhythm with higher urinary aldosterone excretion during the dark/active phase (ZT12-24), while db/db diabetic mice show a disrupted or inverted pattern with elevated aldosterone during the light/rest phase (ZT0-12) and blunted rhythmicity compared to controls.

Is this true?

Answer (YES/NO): NO